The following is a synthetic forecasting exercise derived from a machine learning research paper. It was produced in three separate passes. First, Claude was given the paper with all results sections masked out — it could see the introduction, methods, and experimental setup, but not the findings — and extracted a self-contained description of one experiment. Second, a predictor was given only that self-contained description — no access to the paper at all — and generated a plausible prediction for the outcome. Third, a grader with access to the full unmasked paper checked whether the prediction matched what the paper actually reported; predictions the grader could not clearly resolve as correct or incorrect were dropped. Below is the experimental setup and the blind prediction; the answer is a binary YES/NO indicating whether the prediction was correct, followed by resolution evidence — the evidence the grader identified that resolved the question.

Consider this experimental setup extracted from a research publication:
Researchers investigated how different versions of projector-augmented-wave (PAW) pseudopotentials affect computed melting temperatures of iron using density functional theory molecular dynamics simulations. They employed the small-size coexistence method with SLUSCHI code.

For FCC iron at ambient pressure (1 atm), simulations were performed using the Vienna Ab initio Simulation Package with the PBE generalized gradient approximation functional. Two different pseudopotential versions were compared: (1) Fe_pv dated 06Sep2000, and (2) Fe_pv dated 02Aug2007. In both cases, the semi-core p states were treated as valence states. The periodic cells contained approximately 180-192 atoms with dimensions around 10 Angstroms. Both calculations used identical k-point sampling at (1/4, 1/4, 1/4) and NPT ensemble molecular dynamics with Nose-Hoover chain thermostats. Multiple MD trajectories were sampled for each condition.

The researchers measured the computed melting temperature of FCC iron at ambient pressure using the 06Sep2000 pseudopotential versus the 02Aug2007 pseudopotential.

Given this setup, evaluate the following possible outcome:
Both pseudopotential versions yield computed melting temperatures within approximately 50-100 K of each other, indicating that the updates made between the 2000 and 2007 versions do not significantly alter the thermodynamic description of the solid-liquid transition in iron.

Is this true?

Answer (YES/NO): NO